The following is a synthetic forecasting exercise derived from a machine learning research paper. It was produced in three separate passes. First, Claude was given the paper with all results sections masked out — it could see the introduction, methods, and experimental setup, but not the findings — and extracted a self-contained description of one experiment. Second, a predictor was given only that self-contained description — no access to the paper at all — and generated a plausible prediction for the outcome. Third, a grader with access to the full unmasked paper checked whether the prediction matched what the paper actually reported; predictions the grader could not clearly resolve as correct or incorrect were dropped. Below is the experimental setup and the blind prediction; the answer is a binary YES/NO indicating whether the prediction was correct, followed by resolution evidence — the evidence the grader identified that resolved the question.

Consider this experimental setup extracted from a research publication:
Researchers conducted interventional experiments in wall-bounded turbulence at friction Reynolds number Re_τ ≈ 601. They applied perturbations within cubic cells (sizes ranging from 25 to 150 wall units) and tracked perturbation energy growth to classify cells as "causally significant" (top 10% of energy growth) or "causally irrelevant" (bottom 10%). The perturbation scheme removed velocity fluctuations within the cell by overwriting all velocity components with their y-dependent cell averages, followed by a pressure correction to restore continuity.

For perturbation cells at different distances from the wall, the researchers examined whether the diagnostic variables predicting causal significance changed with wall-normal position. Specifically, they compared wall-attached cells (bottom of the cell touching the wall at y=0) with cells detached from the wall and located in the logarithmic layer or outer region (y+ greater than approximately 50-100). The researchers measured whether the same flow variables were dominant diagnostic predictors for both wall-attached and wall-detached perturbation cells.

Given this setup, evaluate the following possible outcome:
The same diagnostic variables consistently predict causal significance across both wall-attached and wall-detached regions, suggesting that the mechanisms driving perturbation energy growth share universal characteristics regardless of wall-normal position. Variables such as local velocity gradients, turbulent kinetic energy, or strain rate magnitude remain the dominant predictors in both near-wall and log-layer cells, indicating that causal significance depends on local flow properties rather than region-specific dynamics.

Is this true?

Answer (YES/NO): NO